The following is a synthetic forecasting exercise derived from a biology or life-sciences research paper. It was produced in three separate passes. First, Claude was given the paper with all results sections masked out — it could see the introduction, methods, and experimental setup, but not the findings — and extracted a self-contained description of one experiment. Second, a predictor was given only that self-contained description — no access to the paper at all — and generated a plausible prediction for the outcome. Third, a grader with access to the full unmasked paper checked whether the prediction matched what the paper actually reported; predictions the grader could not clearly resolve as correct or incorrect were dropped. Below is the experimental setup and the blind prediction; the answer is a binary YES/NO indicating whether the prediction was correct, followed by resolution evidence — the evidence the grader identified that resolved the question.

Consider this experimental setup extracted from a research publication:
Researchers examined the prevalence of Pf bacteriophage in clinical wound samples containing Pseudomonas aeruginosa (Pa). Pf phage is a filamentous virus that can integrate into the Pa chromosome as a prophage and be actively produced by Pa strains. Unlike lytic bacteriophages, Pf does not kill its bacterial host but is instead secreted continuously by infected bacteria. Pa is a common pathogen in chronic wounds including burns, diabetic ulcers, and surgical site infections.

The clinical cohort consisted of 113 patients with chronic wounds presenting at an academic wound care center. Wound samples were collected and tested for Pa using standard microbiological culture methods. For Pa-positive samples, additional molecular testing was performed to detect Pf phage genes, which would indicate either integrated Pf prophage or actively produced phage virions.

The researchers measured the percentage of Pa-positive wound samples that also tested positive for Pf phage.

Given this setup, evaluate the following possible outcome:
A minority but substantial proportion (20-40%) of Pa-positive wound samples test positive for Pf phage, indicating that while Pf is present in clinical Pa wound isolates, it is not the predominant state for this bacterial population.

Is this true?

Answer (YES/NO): NO